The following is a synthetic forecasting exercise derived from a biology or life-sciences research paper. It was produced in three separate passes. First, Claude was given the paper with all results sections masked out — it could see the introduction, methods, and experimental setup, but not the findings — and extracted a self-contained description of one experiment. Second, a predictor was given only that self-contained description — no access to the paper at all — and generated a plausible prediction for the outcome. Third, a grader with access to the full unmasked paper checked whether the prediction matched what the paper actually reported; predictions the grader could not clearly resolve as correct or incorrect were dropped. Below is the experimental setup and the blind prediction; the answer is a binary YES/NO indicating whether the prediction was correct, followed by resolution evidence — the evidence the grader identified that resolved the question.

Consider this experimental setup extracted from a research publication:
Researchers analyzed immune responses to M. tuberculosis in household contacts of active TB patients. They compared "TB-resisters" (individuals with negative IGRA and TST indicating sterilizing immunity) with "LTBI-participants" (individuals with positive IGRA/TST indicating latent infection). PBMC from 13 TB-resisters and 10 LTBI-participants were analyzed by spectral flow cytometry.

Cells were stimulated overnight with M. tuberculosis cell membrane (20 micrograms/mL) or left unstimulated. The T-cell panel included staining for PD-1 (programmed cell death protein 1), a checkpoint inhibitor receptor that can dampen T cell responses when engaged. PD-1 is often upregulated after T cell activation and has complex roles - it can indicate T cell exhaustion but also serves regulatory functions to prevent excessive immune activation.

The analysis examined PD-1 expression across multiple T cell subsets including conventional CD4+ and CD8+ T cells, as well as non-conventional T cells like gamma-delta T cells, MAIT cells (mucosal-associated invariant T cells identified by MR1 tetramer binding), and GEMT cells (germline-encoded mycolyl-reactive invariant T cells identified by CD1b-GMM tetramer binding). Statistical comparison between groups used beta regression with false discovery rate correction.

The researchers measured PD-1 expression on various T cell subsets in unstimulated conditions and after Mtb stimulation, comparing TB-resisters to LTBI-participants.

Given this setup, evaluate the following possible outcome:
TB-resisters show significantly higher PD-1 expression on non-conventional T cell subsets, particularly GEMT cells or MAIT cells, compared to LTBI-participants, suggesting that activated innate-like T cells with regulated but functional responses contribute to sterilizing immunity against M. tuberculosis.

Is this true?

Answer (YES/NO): YES